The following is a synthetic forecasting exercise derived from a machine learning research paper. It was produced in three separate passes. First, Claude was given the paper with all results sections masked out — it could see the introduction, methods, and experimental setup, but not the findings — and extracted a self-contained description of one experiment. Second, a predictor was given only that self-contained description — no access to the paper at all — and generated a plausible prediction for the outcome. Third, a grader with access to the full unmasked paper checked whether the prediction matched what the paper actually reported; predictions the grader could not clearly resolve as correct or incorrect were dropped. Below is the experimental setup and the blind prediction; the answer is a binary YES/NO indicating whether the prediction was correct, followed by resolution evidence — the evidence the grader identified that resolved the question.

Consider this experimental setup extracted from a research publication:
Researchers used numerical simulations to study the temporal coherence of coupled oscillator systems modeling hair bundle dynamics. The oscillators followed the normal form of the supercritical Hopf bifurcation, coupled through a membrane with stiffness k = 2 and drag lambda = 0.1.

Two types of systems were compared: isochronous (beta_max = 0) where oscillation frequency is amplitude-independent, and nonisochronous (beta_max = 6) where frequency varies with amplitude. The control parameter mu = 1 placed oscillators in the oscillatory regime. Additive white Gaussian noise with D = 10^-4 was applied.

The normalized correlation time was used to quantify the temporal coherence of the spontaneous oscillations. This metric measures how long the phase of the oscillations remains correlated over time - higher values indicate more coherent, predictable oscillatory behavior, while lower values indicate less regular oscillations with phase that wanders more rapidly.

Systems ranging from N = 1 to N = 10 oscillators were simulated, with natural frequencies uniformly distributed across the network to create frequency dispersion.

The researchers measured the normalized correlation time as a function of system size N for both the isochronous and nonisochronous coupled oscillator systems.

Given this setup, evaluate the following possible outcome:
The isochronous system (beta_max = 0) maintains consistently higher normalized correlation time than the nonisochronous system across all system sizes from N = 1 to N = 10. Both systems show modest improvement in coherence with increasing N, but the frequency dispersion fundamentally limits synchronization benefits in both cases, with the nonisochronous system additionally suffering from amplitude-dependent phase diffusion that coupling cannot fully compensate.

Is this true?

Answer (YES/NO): NO